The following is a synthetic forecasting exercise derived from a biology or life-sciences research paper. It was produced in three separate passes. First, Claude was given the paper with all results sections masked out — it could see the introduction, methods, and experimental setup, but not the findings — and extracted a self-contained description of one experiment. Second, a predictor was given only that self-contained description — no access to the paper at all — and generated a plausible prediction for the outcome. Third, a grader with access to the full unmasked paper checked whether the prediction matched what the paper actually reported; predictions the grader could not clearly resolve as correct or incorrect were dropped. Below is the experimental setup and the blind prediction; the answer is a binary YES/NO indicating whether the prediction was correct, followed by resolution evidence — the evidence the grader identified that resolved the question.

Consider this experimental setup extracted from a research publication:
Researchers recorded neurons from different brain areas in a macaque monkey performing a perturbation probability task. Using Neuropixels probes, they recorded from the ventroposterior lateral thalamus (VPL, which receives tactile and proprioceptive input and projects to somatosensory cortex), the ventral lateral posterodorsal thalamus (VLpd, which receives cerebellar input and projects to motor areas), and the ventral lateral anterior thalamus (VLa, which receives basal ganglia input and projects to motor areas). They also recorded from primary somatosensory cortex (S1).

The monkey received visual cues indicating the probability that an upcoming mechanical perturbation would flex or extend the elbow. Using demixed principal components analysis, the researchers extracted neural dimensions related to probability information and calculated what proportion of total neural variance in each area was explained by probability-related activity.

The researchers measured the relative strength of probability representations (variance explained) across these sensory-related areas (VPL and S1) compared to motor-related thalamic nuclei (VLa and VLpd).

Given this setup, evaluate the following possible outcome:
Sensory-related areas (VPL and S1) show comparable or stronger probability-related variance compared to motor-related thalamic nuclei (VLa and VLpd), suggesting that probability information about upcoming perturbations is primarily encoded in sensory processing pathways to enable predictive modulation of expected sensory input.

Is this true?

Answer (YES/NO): NO